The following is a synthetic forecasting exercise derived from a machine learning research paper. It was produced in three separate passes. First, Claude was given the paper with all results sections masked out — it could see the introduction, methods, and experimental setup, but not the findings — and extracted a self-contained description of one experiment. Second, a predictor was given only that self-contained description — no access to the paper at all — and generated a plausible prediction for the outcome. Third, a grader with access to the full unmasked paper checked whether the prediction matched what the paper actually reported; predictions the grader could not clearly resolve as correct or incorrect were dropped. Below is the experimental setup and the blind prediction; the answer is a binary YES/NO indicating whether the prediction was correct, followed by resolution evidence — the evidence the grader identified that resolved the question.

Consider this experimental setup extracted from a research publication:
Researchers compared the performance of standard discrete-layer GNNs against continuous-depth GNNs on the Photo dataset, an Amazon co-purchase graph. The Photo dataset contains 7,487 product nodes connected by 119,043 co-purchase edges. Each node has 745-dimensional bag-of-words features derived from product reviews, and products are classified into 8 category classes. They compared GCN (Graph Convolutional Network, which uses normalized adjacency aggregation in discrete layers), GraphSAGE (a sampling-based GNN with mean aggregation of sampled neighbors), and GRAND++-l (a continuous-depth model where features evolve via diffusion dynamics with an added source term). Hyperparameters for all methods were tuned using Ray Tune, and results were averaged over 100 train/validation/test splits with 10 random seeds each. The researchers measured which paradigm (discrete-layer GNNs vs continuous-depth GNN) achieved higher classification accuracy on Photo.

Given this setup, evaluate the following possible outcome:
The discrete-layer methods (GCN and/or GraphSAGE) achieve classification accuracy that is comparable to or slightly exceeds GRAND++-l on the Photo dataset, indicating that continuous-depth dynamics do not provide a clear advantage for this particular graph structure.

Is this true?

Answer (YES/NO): NO